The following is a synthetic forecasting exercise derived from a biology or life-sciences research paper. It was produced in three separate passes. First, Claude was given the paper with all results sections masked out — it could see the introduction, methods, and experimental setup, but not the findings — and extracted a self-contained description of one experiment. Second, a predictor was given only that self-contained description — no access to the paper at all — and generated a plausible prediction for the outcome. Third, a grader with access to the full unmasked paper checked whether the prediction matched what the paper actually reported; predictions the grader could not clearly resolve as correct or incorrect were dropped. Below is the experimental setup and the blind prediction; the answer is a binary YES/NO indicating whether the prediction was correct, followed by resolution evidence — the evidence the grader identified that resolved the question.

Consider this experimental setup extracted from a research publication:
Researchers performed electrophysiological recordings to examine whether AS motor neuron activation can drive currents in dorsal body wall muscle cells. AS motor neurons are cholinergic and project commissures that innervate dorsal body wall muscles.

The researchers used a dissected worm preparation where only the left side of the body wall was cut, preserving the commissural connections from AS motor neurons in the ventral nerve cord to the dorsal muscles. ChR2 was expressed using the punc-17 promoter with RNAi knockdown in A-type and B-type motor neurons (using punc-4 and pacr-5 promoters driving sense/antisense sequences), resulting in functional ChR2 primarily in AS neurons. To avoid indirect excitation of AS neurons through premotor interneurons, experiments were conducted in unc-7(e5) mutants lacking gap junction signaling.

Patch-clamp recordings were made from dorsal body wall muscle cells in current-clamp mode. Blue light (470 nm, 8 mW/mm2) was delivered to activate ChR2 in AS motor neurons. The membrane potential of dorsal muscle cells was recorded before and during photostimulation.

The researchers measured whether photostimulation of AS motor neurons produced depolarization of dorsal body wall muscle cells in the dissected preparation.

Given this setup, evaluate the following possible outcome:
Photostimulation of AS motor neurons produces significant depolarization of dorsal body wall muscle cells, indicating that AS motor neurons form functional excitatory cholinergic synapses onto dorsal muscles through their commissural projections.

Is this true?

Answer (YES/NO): YES